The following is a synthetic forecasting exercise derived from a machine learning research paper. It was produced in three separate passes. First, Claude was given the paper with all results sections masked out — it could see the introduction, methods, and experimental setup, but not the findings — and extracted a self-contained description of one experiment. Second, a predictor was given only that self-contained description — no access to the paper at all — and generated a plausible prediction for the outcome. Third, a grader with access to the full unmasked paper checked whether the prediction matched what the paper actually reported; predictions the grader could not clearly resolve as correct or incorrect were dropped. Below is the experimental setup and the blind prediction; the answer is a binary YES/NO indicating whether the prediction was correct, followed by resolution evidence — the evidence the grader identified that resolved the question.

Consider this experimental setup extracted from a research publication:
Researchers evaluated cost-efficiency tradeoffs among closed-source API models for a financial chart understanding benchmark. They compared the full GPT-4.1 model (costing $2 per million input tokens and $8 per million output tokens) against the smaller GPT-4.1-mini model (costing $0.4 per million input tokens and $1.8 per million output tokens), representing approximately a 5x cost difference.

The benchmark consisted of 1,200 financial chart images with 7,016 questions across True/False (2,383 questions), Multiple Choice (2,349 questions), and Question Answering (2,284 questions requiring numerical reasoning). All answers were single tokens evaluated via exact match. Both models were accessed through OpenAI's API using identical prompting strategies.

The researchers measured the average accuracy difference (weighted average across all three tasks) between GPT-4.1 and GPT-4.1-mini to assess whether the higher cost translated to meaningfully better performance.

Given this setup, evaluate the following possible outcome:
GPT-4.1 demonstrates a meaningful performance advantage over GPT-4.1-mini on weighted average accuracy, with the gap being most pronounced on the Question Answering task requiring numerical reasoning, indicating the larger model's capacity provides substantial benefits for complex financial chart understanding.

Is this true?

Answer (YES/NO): NO